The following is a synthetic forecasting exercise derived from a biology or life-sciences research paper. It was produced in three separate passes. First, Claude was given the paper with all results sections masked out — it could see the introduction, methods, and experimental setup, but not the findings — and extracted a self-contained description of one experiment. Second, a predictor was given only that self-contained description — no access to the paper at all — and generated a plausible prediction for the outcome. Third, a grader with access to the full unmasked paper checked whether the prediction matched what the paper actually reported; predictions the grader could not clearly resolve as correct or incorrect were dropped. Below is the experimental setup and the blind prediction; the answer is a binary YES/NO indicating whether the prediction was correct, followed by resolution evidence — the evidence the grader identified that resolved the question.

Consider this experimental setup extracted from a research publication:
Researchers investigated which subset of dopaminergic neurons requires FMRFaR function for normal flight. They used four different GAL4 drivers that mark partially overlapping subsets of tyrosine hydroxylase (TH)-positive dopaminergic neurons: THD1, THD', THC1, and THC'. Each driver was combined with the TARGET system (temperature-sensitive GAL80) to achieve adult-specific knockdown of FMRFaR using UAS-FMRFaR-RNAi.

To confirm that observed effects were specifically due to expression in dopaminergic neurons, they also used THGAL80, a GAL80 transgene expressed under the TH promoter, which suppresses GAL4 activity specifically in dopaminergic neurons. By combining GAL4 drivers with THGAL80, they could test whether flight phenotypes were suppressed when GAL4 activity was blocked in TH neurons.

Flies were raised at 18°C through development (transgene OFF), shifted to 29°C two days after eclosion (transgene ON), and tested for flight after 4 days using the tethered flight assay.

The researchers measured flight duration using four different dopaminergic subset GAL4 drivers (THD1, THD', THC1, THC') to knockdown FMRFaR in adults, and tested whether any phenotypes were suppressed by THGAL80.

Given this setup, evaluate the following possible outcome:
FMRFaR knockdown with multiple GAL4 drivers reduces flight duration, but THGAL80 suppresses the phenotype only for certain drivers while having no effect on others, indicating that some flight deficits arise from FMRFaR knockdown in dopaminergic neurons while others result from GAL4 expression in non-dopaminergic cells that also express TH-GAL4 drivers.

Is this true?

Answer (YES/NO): NO